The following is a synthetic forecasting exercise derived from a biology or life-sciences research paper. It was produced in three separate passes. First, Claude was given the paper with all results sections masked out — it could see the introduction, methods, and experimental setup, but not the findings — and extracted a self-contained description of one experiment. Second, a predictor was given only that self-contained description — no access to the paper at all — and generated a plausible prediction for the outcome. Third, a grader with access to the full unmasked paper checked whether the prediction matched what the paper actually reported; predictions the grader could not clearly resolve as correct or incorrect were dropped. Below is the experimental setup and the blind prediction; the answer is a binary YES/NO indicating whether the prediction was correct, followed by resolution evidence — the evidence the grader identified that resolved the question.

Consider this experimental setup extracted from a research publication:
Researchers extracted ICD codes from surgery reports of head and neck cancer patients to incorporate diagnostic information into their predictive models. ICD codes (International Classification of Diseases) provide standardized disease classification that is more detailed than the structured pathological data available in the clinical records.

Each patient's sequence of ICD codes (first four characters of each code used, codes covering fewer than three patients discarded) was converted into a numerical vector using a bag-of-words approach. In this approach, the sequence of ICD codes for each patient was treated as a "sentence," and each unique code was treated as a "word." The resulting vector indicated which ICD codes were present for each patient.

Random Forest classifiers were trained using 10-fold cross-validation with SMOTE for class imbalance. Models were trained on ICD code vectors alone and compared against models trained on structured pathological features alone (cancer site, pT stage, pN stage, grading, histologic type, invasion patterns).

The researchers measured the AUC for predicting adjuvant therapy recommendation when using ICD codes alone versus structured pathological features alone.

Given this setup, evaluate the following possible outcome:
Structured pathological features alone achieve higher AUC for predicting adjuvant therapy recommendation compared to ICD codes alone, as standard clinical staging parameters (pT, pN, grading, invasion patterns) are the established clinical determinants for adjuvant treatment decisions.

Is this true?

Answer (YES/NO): YES